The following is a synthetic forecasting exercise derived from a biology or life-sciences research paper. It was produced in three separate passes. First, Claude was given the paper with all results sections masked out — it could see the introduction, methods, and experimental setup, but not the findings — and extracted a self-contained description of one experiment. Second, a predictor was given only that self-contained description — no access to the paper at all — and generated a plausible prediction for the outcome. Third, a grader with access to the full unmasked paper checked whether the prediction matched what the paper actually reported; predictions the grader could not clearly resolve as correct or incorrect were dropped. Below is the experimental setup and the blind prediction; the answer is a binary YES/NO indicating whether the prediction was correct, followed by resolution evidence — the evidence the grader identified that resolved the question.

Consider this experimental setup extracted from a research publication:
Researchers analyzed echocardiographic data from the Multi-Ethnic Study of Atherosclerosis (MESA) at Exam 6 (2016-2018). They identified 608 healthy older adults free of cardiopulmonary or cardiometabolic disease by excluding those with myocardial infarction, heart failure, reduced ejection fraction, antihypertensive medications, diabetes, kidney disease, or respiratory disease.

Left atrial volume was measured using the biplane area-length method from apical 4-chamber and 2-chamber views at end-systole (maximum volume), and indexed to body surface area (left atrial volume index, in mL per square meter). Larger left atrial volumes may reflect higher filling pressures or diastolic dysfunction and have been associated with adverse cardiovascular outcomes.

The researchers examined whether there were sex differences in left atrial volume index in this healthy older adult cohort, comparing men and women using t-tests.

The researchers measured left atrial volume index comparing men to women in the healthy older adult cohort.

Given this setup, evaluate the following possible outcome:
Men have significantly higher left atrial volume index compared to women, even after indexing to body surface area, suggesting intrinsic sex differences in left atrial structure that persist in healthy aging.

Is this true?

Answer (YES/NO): NO